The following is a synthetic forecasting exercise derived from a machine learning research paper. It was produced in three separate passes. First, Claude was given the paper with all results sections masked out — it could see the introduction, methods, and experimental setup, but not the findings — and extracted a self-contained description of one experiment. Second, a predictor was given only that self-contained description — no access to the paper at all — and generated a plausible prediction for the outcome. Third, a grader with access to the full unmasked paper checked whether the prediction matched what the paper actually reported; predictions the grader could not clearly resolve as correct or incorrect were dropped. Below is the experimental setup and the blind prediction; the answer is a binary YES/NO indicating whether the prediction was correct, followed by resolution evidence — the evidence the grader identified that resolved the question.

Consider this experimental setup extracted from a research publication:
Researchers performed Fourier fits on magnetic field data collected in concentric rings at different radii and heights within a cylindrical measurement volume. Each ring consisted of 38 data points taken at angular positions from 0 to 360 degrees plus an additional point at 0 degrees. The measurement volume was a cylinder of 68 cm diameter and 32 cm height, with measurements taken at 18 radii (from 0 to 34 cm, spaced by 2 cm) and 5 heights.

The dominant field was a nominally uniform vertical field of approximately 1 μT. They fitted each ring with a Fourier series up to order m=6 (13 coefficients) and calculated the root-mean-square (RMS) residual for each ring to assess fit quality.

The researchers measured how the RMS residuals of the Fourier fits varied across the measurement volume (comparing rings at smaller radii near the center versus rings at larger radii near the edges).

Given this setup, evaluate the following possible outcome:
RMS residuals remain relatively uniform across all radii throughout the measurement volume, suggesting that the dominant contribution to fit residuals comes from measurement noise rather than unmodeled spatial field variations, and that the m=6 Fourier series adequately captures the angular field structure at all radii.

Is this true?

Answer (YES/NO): NO